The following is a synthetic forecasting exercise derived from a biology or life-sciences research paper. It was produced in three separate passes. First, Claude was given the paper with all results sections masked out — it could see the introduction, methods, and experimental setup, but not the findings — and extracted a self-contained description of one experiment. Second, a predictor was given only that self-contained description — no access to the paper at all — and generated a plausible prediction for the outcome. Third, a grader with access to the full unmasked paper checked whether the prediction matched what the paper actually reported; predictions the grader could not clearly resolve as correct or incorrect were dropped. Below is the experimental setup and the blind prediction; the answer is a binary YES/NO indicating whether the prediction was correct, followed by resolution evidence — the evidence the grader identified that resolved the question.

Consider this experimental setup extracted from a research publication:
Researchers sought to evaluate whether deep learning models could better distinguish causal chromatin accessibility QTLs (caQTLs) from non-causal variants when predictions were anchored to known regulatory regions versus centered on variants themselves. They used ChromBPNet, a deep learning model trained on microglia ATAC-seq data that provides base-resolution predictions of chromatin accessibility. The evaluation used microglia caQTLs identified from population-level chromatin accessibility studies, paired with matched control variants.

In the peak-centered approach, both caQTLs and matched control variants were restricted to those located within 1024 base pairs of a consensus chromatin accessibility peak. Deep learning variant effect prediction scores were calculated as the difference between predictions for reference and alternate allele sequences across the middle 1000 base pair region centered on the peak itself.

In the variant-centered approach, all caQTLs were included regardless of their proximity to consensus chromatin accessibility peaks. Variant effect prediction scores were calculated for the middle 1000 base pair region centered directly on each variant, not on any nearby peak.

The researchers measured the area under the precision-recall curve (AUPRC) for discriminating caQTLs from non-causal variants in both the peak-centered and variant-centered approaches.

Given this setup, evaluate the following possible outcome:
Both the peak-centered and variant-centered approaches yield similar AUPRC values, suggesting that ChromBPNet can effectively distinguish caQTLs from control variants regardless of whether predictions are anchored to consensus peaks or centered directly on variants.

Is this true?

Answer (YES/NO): NO